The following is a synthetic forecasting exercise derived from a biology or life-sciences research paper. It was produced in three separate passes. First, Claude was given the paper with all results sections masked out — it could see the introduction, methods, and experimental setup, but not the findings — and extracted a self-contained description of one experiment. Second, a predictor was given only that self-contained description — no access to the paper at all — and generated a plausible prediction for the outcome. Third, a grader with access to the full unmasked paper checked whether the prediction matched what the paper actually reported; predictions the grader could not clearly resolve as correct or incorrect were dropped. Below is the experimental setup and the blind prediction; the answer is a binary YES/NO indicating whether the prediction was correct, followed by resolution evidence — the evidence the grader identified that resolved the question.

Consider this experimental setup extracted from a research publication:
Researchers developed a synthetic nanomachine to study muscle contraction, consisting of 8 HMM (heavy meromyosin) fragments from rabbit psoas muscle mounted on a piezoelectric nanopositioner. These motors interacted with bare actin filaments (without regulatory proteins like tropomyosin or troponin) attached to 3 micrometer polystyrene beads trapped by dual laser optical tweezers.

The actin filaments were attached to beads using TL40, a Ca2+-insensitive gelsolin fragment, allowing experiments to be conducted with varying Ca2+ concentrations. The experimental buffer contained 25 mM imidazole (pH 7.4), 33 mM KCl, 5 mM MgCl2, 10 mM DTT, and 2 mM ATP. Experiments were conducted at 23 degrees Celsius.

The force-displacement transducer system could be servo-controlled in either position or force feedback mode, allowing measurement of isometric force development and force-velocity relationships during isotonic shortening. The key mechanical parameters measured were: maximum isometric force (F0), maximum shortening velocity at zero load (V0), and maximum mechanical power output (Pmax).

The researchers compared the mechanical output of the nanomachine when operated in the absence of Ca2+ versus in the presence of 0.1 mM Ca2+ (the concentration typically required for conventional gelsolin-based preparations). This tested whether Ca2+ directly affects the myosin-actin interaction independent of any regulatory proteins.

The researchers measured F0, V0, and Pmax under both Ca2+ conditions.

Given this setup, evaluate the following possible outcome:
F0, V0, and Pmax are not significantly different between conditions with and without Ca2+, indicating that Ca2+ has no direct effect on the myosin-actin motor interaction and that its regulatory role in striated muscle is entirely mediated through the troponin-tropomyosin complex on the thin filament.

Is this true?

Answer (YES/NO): YES